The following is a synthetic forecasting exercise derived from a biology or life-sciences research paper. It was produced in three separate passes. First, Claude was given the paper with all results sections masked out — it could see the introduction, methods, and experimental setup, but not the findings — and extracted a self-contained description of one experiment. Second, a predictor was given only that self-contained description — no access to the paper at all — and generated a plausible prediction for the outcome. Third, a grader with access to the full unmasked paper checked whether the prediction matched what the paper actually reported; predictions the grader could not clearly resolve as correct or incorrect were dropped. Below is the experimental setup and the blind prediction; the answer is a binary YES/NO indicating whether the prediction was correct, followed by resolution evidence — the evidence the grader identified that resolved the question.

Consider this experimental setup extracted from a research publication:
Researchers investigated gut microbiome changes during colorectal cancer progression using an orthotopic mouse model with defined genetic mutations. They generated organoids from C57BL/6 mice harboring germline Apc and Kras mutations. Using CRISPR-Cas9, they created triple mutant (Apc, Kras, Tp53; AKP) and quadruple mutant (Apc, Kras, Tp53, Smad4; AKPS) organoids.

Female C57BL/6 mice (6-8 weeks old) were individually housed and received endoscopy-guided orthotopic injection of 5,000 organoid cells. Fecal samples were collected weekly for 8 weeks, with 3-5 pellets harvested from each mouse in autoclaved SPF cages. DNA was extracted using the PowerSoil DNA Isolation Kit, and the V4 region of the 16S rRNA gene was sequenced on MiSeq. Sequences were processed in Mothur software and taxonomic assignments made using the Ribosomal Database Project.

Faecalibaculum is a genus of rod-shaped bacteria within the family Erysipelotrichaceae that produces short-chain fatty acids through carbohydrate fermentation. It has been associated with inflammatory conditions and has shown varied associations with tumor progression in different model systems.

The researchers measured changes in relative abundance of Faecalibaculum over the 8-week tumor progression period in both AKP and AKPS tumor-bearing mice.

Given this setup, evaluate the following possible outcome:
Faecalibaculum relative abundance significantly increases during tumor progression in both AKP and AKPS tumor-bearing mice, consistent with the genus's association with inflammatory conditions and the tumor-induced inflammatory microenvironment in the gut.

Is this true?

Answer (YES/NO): YES